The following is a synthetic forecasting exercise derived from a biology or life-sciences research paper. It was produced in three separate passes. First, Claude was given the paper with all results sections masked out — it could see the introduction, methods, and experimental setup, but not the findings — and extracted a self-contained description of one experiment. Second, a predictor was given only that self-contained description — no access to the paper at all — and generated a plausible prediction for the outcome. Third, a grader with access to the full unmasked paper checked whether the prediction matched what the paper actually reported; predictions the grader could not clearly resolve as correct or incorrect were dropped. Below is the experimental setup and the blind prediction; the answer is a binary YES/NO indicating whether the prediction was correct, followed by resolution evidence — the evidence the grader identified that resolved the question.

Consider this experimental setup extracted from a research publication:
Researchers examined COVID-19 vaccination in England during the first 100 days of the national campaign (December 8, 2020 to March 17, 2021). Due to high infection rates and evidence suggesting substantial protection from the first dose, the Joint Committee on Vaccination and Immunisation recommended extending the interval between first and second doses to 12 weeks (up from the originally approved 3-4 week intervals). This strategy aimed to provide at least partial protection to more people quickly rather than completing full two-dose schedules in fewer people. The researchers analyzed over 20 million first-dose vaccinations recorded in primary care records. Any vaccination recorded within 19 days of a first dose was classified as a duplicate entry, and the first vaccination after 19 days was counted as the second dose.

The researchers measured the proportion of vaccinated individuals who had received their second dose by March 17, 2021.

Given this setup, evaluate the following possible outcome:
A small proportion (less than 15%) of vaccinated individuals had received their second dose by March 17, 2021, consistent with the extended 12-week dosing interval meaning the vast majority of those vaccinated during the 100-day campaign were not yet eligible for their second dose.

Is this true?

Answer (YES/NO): YES